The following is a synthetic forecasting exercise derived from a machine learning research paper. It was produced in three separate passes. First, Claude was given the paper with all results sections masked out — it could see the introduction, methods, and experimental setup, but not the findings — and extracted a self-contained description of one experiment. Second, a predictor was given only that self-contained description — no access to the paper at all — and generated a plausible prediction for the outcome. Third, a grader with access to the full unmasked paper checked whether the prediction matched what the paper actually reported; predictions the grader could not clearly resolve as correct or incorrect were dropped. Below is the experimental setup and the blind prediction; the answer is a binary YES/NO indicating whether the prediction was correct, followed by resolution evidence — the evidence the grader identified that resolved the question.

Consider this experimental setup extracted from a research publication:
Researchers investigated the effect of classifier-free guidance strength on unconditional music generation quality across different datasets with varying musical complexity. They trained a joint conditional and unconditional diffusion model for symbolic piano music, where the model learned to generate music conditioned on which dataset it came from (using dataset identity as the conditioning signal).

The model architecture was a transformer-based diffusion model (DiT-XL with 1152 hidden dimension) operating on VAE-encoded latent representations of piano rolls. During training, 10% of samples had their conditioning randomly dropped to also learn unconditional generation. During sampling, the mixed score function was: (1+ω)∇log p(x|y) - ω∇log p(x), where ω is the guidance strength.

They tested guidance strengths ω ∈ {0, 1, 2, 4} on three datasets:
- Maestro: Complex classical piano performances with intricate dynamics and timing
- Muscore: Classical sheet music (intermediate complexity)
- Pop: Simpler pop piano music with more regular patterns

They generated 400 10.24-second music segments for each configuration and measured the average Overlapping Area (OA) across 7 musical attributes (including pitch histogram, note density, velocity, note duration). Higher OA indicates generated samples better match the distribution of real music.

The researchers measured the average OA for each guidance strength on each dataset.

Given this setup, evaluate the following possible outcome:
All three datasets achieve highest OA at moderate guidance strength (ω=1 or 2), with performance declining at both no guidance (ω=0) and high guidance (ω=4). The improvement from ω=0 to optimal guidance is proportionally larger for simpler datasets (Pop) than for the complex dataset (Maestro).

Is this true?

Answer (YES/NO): NO